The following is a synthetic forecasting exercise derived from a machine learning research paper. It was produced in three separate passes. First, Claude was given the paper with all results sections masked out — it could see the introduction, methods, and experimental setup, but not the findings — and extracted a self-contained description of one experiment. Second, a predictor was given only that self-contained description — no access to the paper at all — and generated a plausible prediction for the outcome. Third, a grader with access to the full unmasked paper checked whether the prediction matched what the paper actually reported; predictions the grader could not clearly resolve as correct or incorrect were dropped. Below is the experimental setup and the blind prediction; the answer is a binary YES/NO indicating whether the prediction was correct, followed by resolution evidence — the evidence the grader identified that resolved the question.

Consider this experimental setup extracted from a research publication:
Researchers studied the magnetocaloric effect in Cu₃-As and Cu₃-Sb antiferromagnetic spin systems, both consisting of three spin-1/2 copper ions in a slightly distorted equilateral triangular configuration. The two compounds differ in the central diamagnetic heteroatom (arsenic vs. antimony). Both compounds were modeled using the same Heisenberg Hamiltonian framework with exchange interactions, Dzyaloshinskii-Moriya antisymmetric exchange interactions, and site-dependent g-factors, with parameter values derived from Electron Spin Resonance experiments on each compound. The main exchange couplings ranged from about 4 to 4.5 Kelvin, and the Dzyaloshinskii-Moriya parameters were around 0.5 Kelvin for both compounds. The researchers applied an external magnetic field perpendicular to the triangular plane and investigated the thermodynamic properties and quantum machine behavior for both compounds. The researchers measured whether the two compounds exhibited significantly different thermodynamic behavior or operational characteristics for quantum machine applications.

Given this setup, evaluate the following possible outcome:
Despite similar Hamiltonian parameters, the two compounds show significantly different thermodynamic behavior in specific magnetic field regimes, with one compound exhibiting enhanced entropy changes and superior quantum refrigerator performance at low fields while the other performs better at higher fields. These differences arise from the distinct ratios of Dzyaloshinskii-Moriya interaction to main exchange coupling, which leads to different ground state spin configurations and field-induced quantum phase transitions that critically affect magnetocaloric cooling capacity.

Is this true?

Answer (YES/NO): NO